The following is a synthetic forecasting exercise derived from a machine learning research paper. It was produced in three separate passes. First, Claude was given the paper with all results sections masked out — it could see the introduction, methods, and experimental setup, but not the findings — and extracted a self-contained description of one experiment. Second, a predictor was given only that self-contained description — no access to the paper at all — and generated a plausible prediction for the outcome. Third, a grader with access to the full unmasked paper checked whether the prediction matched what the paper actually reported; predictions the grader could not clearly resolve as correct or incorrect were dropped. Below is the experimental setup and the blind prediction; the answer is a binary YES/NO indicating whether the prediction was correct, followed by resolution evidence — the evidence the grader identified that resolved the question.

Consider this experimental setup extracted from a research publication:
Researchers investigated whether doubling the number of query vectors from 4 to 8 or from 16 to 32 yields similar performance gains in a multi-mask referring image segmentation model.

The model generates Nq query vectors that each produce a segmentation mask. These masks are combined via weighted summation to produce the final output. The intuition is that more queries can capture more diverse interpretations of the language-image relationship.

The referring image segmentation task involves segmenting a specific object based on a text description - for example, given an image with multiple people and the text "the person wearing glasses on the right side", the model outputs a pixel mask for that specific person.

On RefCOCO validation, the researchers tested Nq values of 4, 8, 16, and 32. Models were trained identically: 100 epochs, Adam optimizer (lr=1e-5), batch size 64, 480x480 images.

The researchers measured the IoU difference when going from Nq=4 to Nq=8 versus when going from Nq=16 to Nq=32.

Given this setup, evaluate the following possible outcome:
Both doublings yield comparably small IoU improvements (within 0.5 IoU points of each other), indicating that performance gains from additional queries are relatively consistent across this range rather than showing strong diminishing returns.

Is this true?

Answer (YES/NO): NO